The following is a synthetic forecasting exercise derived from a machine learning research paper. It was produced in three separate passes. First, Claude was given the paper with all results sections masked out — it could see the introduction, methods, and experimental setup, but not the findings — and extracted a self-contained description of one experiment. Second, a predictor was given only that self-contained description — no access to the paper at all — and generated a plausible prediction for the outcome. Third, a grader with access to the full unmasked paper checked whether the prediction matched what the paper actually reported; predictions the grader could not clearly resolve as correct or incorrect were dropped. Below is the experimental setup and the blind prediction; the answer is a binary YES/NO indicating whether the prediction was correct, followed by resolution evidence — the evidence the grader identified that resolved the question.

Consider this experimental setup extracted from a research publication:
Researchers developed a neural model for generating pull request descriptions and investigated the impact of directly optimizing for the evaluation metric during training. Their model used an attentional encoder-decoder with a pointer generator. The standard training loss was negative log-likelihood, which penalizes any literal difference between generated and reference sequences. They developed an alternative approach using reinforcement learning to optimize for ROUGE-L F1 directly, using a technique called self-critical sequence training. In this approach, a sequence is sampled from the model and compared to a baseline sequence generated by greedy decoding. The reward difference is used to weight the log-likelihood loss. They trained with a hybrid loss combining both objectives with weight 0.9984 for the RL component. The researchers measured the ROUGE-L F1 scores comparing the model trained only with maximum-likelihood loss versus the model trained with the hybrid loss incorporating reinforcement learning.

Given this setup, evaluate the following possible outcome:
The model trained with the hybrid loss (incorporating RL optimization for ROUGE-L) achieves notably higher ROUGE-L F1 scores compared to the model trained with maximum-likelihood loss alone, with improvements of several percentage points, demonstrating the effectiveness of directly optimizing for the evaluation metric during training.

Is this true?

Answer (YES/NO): NO